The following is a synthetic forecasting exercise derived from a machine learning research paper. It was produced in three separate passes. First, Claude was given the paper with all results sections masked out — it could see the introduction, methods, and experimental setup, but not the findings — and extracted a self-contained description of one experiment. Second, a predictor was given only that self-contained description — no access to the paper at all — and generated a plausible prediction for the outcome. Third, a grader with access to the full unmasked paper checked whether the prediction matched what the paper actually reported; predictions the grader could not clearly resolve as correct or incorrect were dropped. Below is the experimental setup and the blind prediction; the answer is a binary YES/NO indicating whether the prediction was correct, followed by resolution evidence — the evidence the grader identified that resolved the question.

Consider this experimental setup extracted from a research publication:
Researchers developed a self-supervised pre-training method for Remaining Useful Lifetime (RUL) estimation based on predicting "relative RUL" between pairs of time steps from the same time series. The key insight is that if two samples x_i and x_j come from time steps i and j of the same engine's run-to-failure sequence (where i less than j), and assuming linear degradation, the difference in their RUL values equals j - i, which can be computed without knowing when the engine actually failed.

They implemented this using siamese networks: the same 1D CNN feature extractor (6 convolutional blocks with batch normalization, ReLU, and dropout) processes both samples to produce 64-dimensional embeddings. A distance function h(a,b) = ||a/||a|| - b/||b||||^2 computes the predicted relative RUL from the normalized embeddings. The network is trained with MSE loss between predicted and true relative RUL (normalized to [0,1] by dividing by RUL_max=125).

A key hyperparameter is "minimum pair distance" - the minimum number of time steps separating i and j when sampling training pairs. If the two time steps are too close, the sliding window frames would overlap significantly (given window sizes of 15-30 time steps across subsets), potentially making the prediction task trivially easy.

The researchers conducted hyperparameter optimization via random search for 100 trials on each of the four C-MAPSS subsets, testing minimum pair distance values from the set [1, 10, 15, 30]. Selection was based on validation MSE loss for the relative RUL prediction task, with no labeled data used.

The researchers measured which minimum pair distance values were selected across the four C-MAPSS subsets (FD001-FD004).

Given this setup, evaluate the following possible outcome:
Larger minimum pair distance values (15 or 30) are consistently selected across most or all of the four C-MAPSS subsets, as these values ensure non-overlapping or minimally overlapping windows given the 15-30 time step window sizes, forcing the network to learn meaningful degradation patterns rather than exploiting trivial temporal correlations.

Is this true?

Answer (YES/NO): NO